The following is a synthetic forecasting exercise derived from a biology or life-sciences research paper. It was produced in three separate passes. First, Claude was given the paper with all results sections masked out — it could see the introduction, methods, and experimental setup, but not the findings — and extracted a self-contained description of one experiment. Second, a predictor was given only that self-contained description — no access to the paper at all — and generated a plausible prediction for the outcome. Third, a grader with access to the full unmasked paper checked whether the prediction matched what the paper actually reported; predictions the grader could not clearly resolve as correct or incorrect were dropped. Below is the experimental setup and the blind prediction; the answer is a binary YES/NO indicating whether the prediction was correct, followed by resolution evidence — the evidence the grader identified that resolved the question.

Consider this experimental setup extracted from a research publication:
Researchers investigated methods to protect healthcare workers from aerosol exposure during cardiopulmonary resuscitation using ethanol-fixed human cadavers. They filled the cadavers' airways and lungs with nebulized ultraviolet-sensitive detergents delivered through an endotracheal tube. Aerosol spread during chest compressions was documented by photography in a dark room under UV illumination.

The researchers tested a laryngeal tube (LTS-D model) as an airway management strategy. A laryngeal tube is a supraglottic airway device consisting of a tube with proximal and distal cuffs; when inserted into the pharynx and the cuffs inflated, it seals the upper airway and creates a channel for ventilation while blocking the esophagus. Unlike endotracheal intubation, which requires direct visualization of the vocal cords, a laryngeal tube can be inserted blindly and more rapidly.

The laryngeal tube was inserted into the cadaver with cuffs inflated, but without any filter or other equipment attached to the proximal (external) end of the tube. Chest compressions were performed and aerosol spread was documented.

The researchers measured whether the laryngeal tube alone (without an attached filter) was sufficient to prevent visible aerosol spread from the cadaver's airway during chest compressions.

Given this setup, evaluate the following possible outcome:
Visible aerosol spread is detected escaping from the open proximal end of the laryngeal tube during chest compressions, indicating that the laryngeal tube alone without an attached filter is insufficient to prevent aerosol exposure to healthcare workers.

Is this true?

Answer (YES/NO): YES